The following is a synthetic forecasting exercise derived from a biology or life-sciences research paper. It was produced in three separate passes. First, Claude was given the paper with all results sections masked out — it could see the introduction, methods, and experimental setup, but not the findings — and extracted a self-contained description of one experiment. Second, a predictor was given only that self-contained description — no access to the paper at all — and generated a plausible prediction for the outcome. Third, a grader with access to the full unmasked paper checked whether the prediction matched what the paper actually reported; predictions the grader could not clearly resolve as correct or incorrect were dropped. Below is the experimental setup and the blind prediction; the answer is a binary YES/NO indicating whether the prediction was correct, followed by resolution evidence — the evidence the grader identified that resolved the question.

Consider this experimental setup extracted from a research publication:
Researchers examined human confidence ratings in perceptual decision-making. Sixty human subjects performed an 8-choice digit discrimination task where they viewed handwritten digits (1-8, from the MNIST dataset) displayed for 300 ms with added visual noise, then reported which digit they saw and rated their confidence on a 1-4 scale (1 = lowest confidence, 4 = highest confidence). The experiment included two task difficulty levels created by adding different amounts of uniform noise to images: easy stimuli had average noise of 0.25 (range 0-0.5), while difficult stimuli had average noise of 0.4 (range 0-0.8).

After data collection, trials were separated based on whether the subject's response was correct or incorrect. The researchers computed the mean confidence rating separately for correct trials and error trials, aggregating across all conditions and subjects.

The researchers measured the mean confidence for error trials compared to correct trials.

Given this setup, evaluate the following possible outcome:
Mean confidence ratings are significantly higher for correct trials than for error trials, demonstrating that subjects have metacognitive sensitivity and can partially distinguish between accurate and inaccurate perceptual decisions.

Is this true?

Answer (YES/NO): YES